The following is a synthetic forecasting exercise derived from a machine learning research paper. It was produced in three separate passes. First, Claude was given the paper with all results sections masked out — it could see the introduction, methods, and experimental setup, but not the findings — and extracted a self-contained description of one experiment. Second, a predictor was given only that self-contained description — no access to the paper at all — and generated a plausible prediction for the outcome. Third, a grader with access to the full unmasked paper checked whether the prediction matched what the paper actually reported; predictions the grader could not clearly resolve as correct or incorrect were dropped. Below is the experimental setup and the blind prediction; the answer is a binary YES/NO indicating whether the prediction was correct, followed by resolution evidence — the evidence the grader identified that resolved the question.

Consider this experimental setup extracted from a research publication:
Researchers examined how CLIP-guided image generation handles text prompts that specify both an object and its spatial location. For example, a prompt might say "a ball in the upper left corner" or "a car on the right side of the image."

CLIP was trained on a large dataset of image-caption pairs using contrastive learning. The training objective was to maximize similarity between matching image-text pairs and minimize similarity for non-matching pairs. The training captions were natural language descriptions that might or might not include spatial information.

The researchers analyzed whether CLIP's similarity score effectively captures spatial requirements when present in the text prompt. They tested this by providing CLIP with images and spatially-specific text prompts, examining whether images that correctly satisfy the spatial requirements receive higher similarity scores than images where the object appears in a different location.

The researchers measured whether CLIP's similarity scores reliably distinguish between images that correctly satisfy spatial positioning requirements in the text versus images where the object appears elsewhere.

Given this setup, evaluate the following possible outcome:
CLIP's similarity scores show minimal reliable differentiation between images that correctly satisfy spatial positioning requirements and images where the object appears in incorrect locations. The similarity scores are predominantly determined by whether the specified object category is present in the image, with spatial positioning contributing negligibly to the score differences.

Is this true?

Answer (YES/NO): YES